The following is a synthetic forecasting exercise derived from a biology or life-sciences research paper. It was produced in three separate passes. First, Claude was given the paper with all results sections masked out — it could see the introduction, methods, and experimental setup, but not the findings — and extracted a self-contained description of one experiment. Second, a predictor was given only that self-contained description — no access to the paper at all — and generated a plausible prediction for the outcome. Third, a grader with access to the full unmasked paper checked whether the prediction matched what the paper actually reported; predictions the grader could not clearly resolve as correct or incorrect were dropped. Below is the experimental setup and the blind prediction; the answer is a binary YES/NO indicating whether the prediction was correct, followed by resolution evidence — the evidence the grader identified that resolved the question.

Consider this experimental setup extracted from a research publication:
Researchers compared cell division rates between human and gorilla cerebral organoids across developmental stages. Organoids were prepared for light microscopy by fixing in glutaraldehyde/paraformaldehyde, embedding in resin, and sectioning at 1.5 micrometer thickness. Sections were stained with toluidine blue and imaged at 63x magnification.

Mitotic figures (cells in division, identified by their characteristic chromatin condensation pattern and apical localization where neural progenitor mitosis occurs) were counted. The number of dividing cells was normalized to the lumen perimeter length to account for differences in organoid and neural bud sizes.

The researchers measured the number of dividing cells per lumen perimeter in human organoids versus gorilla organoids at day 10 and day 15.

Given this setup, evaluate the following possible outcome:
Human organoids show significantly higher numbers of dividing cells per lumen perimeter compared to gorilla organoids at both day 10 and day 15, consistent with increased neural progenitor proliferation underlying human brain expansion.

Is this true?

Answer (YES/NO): YES